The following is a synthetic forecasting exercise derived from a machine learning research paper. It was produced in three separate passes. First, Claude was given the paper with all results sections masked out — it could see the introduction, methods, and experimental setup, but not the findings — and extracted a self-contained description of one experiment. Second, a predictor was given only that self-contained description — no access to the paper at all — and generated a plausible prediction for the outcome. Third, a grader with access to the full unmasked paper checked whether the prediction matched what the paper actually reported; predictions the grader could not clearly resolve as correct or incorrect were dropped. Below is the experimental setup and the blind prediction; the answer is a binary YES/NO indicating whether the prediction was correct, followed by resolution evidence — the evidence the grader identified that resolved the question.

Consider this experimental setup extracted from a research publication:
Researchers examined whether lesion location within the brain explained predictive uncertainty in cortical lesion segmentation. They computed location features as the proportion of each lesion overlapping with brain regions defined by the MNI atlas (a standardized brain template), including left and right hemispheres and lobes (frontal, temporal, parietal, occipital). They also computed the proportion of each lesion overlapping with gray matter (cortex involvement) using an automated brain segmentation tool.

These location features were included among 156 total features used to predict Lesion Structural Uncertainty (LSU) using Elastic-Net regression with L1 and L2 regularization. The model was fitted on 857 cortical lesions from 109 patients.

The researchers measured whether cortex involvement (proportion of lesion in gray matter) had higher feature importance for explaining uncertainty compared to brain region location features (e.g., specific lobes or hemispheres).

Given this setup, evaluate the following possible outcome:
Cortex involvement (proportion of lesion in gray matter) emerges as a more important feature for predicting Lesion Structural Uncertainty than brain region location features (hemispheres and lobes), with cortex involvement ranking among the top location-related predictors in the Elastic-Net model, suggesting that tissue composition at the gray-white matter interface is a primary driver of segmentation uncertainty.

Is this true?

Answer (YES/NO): YES